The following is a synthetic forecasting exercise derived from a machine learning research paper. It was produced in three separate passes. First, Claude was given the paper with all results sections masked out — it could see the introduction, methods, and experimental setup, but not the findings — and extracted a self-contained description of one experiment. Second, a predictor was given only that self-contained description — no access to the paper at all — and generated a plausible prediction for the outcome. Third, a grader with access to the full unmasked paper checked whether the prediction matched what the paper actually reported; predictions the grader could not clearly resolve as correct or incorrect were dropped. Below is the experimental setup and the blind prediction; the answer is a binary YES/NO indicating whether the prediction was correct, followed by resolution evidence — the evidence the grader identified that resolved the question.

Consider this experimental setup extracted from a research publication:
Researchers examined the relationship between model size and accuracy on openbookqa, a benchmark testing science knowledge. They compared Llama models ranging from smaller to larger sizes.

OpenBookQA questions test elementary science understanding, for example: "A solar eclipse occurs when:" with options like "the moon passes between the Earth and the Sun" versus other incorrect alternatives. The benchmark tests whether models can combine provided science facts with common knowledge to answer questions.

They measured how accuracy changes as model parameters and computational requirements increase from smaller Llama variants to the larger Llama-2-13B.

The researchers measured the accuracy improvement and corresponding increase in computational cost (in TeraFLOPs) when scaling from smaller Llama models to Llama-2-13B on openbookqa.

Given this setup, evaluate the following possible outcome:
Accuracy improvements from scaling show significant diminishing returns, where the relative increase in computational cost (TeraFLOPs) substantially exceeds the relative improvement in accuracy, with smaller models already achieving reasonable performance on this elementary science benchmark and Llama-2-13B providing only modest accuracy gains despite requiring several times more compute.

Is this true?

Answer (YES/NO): NO